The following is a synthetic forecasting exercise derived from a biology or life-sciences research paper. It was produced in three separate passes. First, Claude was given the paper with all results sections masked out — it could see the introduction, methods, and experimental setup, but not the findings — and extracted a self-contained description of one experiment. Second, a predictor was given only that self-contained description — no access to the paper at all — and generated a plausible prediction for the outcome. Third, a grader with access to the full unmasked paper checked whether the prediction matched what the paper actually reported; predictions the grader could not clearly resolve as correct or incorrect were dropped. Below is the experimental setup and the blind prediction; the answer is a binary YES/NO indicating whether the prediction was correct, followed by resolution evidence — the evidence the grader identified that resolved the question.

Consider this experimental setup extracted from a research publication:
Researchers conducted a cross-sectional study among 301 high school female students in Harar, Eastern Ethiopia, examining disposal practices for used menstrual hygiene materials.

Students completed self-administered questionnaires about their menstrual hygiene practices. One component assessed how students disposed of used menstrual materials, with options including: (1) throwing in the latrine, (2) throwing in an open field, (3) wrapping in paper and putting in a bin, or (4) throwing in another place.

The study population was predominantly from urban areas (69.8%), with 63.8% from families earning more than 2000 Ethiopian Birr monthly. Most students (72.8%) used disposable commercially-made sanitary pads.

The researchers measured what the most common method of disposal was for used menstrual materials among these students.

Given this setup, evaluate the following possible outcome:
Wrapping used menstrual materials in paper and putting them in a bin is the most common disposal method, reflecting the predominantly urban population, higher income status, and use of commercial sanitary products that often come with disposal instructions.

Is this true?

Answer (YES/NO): NO